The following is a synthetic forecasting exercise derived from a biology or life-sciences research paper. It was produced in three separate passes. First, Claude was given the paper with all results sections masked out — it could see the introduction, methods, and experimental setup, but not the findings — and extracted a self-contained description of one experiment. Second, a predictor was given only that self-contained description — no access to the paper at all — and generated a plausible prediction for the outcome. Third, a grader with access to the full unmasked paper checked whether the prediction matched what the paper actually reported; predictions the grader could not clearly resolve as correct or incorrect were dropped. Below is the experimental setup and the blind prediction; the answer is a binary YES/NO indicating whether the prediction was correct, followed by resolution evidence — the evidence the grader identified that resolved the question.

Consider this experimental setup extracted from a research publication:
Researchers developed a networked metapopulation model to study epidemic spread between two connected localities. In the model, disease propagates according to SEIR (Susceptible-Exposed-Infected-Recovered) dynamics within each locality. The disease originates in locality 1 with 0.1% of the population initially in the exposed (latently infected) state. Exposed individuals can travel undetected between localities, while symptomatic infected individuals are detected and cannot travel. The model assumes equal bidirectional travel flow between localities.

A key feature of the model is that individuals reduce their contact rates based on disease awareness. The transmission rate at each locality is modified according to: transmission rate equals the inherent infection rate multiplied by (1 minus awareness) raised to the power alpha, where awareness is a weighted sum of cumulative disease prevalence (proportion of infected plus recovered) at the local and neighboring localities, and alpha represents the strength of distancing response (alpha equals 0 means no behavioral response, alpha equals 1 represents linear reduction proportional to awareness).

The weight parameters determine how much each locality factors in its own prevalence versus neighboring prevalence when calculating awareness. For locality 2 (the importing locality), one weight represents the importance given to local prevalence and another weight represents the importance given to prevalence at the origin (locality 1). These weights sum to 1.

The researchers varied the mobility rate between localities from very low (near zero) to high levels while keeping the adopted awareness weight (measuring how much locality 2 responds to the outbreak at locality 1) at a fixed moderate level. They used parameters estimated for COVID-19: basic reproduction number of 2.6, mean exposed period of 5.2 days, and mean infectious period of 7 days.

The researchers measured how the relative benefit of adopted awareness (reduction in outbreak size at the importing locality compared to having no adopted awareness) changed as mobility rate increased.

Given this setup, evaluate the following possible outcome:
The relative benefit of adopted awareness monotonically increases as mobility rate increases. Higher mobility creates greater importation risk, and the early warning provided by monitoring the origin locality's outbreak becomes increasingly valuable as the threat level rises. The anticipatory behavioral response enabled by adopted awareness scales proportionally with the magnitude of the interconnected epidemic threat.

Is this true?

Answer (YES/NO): NO